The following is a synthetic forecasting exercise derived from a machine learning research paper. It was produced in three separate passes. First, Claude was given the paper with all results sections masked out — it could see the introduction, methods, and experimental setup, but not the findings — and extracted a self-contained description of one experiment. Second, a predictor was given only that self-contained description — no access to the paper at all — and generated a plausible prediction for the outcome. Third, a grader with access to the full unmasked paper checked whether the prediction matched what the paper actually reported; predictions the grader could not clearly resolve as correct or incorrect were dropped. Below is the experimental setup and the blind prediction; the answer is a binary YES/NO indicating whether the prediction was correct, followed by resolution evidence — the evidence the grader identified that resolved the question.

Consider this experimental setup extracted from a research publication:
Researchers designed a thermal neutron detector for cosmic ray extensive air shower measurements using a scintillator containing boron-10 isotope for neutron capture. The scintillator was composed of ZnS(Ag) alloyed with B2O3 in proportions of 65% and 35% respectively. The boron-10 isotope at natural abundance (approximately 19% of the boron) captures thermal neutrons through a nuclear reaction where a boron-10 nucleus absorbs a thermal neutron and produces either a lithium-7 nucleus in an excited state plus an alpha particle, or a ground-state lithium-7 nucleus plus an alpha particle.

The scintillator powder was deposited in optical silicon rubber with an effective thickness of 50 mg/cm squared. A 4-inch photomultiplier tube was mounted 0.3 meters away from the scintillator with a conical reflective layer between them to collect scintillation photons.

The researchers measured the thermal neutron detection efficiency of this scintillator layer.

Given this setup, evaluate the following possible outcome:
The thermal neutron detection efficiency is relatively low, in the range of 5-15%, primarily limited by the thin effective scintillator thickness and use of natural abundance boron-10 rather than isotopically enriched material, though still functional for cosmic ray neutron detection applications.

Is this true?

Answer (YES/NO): NO